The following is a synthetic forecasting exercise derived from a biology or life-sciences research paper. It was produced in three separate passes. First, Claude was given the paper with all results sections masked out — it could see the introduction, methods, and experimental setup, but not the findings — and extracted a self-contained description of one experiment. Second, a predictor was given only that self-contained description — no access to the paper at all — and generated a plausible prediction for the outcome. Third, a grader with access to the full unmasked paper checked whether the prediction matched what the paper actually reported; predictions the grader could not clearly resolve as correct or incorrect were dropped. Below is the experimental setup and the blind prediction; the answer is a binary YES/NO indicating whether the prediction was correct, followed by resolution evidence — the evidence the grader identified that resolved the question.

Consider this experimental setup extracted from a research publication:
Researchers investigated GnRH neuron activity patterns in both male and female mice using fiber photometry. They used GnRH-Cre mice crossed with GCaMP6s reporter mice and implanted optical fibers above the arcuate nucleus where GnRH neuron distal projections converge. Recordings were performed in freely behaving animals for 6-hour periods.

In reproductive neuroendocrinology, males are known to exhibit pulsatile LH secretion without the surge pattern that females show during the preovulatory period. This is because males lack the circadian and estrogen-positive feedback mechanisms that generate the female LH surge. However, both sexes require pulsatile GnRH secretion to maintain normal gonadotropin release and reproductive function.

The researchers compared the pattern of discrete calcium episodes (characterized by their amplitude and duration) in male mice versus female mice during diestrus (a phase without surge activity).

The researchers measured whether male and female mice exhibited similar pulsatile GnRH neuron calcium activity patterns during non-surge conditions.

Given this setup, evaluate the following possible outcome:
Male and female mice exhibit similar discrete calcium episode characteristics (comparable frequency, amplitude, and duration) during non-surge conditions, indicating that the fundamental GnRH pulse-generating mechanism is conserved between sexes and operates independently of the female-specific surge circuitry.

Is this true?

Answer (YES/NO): NO